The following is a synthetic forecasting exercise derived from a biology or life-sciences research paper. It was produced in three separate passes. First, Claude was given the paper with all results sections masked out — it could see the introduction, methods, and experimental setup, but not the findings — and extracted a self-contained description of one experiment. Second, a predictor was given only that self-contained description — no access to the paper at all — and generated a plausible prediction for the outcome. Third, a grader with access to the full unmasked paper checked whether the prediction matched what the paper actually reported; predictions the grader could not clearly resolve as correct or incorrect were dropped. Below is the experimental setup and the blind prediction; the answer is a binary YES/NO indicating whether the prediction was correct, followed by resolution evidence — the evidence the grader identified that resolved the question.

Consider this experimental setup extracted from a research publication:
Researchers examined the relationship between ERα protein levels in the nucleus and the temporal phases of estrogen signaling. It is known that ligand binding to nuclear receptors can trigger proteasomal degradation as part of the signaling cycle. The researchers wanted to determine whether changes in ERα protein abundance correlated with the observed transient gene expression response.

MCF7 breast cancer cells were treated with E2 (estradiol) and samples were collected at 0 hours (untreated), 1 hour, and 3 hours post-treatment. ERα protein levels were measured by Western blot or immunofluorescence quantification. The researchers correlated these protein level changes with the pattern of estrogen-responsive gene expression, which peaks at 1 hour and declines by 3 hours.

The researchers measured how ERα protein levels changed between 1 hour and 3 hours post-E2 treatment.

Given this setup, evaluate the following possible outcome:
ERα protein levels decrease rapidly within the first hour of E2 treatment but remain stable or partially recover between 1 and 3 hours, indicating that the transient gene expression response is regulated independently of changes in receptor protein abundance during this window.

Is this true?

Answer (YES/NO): NO